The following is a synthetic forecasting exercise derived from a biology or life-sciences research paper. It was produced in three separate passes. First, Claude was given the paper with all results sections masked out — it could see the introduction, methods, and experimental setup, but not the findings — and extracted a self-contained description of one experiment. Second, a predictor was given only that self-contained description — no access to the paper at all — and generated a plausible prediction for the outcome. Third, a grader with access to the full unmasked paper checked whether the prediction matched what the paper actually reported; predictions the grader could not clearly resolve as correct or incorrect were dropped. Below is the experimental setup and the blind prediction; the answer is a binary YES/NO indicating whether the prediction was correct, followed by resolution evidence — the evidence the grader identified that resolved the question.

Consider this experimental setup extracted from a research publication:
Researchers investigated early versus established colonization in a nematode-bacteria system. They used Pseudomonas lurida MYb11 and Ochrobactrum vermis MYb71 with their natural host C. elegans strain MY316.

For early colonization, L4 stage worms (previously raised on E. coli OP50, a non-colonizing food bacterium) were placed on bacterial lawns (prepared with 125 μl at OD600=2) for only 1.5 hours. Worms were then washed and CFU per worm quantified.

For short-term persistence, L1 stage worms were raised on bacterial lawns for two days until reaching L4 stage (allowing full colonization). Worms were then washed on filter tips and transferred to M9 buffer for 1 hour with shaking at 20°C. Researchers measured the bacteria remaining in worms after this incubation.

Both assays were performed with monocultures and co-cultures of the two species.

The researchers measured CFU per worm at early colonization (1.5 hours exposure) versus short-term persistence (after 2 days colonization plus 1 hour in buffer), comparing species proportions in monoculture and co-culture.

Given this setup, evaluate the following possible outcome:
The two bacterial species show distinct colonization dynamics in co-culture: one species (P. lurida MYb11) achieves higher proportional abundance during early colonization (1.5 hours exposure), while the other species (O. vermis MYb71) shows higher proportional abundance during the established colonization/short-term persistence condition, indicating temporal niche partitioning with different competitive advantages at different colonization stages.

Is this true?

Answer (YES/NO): YES